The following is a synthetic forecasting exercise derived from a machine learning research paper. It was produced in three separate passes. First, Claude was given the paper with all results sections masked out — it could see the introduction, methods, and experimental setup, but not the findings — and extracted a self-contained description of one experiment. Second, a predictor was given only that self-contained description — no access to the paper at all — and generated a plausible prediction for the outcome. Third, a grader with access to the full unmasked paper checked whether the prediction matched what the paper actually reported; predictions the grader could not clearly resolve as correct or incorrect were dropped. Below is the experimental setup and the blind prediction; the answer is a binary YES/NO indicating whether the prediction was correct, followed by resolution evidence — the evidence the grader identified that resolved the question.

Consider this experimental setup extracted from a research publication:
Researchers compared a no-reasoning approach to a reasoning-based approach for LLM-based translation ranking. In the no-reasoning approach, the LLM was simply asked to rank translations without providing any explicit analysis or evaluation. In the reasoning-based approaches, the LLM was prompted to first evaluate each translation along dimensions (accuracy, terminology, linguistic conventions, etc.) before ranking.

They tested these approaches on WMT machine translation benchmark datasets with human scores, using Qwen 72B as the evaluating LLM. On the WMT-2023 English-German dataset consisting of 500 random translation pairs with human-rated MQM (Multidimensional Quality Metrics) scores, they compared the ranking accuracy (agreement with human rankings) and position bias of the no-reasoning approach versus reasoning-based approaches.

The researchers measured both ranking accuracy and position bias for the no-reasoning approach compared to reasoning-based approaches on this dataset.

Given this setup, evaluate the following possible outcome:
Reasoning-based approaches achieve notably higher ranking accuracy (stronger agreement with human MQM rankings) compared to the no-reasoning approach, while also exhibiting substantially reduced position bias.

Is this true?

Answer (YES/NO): NO